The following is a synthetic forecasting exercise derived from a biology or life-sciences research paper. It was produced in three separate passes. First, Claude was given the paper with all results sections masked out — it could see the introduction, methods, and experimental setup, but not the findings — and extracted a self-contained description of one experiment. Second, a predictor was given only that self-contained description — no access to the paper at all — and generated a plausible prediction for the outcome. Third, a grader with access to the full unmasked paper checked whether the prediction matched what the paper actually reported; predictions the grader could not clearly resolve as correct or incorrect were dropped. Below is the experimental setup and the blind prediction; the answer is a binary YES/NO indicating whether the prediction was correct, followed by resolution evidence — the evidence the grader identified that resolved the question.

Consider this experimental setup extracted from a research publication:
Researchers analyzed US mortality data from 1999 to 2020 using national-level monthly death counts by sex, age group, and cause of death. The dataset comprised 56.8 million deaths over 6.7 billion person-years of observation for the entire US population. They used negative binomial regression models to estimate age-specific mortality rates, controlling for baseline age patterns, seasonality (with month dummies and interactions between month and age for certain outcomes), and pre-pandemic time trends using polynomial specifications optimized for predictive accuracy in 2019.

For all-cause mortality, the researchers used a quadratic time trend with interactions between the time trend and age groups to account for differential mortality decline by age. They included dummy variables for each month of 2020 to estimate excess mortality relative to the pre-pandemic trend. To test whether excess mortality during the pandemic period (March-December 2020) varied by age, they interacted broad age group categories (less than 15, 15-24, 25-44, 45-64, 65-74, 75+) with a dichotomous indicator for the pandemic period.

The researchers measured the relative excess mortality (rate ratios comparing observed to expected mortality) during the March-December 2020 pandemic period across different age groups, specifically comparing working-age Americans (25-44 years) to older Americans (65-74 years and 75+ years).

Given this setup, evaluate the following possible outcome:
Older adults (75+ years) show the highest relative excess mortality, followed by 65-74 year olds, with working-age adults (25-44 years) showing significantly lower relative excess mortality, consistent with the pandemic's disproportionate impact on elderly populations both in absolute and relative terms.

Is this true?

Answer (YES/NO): NO